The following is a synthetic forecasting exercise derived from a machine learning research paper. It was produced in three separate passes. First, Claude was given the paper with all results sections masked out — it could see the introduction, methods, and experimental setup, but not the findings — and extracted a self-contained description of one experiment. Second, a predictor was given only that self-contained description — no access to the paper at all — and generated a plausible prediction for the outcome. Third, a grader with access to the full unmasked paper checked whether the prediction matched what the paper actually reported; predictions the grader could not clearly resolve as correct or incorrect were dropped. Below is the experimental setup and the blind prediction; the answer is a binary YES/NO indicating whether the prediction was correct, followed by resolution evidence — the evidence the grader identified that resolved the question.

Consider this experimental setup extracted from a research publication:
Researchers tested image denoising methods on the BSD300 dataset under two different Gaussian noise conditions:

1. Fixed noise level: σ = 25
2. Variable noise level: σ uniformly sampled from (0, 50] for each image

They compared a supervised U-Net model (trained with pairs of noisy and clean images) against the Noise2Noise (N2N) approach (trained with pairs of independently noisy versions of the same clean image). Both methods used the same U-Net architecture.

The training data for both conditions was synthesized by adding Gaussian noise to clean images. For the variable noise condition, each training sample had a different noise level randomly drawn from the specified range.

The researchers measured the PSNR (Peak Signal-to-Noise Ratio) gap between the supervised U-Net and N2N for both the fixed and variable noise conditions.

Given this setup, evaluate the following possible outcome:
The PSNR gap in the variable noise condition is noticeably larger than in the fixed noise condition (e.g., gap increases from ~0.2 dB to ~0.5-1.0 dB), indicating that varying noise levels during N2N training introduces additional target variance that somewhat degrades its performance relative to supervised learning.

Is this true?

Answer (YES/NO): NO